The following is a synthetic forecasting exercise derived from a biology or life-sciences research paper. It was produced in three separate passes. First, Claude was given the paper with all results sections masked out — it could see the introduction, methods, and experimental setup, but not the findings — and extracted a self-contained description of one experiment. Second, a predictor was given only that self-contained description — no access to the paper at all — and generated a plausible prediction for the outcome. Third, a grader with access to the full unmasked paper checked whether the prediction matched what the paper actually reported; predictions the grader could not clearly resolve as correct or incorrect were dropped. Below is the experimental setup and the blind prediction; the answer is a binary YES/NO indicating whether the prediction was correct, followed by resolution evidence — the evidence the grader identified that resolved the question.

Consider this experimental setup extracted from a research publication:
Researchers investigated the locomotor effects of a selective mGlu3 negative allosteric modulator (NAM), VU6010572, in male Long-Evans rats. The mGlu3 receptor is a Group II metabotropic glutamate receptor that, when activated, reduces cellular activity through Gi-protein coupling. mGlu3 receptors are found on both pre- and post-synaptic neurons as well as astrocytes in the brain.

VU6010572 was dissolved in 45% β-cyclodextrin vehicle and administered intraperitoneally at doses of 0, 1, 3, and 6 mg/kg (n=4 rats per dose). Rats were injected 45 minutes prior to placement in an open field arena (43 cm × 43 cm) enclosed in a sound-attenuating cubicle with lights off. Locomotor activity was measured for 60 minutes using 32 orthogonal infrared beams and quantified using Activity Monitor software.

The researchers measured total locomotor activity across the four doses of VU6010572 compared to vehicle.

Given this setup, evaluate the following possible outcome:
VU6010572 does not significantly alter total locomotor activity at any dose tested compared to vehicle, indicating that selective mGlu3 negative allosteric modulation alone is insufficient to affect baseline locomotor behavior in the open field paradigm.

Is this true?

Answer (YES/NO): YES